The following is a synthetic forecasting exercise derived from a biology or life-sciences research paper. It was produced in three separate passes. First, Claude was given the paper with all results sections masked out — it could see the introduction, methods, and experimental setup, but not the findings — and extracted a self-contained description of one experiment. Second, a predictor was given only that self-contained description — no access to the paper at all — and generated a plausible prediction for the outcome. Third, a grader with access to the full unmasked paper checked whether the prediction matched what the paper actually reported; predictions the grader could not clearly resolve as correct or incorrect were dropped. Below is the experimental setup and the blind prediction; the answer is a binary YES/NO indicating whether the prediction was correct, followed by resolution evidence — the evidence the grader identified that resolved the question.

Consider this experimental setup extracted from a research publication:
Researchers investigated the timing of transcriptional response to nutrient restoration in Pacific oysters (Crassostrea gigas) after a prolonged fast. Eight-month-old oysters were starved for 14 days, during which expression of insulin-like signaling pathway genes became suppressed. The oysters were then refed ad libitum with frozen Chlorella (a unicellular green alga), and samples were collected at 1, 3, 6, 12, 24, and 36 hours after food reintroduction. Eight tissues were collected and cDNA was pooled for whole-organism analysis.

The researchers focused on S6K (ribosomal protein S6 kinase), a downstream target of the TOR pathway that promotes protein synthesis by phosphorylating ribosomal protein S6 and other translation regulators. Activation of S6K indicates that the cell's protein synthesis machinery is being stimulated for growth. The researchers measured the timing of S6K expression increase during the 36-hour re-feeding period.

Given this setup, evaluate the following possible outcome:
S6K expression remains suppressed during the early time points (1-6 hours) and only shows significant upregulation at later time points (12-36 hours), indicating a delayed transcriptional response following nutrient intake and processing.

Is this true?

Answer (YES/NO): NO